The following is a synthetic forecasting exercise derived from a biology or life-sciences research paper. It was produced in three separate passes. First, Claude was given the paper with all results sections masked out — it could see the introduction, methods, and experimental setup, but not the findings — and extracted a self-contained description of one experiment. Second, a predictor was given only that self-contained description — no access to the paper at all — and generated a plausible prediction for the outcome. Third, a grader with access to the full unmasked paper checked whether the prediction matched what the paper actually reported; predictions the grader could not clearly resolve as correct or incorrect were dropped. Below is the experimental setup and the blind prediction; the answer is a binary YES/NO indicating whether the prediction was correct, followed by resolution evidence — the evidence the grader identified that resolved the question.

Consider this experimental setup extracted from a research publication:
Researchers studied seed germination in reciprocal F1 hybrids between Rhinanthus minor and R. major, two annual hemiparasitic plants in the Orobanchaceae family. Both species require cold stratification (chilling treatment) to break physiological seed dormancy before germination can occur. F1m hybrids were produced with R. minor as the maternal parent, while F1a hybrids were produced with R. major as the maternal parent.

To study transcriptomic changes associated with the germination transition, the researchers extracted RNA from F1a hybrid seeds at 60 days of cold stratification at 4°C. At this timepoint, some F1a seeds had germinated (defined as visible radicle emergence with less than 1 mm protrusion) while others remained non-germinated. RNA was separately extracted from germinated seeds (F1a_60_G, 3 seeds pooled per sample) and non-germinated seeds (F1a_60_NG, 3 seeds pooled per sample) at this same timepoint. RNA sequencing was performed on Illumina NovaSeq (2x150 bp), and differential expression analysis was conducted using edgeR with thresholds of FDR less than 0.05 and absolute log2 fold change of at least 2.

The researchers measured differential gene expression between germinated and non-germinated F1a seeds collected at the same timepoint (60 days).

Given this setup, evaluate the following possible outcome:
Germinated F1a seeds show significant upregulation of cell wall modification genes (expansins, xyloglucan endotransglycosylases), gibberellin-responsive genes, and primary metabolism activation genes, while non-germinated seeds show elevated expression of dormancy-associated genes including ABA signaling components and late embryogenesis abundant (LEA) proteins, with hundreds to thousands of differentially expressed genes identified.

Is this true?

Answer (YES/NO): NO